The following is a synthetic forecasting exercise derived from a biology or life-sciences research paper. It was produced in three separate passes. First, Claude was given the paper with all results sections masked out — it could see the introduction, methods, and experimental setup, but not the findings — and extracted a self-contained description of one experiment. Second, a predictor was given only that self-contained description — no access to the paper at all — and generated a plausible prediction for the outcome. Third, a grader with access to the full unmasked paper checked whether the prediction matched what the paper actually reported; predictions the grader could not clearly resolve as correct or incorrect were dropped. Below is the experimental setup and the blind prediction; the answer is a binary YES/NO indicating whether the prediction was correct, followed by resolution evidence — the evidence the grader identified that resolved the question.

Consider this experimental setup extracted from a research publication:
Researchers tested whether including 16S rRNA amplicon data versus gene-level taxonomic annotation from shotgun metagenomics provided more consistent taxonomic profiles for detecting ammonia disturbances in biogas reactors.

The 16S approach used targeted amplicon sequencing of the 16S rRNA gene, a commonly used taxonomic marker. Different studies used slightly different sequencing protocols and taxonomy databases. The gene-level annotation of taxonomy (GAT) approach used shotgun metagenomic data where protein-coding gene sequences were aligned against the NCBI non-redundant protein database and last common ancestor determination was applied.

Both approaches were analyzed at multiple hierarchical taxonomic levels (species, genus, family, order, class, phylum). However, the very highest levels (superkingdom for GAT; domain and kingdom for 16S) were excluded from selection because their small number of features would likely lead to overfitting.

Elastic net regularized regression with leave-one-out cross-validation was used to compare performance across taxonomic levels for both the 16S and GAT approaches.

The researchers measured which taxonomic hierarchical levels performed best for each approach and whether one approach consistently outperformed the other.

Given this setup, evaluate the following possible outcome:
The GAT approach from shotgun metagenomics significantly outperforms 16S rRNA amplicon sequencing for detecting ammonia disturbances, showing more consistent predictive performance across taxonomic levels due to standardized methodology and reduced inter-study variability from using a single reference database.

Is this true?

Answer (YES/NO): NO